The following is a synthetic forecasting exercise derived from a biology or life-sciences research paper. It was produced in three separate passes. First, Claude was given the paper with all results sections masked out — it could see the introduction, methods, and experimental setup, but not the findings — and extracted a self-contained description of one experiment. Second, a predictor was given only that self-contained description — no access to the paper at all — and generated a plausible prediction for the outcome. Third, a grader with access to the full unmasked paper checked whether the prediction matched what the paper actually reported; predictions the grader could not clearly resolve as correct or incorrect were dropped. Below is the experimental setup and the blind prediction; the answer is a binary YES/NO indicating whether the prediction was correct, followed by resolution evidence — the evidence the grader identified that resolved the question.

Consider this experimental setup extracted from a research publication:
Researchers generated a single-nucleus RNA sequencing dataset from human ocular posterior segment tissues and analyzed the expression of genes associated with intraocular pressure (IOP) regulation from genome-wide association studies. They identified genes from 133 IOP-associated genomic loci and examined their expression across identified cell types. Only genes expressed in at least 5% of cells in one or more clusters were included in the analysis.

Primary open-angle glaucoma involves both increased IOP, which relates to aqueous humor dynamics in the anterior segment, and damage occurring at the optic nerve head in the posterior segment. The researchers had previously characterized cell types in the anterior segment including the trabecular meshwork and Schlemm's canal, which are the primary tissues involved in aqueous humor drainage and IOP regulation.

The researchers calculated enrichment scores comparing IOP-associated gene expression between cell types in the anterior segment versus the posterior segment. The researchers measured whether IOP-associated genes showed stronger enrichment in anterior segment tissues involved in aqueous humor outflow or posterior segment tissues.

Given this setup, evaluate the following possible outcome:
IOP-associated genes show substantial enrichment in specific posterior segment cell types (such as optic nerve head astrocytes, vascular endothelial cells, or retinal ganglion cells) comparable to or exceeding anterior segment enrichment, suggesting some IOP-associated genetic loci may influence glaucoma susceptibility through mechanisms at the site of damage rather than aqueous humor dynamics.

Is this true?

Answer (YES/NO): YES